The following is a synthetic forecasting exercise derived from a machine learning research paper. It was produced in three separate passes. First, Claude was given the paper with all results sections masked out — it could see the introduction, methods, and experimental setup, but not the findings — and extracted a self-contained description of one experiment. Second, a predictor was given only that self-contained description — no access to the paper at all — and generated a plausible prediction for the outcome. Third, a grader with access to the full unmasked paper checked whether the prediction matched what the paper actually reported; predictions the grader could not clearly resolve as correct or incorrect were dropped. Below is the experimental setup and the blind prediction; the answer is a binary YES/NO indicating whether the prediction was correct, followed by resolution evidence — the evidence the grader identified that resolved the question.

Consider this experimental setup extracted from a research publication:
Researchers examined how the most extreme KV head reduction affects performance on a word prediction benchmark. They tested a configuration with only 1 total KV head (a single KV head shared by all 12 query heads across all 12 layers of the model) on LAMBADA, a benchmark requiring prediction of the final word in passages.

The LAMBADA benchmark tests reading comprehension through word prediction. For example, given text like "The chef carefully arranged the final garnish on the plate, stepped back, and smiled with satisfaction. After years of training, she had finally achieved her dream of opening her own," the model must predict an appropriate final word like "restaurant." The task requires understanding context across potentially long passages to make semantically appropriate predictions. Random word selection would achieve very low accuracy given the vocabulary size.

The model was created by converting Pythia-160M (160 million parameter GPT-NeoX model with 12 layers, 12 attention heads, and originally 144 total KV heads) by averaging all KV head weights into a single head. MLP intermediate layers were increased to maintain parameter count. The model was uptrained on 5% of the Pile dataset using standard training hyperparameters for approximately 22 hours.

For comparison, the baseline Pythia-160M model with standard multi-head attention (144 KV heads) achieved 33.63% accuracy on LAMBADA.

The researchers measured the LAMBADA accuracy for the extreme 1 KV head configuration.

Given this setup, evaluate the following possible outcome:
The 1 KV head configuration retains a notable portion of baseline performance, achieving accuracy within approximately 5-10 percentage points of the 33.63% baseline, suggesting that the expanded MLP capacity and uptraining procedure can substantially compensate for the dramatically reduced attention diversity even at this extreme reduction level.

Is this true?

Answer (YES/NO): NO